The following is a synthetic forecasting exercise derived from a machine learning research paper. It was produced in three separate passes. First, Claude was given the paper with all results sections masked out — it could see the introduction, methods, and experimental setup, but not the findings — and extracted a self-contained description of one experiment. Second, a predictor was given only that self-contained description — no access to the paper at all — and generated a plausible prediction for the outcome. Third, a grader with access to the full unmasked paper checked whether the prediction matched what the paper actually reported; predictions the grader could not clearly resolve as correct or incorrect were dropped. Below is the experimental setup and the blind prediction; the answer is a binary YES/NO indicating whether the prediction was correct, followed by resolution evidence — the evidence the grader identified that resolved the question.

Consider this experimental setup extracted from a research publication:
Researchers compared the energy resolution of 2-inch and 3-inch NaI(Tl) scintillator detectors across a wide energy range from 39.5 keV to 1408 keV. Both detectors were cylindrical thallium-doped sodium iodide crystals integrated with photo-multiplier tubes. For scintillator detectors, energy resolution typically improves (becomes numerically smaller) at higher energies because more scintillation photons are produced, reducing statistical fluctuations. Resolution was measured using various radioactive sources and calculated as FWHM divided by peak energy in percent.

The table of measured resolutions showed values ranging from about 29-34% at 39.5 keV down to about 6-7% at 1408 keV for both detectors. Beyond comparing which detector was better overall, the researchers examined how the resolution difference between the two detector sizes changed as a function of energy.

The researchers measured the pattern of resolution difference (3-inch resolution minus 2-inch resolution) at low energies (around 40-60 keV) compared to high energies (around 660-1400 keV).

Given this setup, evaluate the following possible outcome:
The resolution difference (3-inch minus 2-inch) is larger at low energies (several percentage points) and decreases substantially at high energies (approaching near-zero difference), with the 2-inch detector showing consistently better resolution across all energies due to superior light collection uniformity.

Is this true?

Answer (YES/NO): NO